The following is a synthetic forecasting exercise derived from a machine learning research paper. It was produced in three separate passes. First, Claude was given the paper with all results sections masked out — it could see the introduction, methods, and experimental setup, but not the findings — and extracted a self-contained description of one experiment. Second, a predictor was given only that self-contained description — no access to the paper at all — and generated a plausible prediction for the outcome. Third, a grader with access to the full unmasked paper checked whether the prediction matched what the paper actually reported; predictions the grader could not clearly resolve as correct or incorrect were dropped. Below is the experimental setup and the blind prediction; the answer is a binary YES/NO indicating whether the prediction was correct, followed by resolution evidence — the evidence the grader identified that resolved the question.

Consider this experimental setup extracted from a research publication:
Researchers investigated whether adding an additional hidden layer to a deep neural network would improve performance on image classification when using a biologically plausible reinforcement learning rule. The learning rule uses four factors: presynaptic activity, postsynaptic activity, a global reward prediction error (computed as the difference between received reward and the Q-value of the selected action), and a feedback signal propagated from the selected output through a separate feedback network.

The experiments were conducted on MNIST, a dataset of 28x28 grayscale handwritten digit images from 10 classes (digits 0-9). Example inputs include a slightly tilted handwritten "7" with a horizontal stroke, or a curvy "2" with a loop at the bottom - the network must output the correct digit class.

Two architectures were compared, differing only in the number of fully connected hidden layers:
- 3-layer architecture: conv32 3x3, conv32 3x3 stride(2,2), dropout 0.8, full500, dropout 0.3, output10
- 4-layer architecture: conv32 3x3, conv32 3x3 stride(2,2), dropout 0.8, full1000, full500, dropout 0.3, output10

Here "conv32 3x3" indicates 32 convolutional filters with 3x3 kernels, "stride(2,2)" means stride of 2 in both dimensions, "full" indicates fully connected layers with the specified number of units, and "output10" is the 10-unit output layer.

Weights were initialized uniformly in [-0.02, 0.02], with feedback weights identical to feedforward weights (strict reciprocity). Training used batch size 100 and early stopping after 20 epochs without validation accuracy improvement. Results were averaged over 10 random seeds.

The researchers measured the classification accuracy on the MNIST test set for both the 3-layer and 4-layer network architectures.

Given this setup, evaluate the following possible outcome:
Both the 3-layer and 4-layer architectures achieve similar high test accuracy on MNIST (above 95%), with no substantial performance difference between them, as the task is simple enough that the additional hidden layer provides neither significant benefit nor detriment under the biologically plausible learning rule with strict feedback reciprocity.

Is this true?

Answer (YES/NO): YES